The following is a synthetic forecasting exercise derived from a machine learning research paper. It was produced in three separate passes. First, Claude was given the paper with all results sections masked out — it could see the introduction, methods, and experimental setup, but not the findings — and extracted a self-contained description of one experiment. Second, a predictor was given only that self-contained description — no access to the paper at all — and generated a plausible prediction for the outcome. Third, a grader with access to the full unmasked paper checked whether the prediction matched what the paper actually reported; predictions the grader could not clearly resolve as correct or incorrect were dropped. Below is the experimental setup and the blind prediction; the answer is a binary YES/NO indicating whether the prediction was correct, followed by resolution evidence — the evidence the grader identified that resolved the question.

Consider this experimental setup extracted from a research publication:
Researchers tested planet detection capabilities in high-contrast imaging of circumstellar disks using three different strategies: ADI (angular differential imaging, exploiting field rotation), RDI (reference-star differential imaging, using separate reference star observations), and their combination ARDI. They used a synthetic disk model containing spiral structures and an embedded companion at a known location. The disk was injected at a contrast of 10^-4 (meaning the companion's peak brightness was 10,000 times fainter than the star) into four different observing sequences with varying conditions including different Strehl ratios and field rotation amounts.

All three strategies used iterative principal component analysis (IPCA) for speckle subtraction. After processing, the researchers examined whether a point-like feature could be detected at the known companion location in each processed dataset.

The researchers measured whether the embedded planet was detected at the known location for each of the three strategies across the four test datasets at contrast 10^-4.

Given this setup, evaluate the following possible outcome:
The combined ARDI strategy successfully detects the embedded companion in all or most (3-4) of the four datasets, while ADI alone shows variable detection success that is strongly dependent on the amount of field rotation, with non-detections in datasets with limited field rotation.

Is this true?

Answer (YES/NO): NO